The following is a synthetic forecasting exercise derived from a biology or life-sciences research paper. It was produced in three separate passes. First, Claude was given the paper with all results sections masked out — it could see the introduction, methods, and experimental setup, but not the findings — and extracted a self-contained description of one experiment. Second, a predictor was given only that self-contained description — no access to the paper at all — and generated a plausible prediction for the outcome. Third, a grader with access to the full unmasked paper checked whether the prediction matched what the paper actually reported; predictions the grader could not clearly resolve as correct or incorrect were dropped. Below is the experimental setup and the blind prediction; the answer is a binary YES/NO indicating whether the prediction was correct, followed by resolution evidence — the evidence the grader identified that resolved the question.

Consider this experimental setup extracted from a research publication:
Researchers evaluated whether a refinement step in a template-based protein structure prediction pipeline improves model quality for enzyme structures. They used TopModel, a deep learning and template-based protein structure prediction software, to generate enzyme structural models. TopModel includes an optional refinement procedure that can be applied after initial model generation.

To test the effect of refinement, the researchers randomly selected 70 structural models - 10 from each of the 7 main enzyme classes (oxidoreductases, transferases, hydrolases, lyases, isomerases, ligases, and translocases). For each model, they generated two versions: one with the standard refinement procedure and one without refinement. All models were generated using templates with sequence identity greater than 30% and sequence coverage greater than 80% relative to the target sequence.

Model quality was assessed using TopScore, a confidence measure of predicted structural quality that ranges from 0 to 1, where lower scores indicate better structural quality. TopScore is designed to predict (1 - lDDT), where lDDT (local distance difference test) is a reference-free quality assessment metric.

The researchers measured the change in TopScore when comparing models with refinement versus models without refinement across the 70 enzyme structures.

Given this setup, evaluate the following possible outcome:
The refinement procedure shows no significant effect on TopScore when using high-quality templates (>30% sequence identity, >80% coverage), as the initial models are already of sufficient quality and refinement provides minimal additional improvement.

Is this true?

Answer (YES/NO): YES